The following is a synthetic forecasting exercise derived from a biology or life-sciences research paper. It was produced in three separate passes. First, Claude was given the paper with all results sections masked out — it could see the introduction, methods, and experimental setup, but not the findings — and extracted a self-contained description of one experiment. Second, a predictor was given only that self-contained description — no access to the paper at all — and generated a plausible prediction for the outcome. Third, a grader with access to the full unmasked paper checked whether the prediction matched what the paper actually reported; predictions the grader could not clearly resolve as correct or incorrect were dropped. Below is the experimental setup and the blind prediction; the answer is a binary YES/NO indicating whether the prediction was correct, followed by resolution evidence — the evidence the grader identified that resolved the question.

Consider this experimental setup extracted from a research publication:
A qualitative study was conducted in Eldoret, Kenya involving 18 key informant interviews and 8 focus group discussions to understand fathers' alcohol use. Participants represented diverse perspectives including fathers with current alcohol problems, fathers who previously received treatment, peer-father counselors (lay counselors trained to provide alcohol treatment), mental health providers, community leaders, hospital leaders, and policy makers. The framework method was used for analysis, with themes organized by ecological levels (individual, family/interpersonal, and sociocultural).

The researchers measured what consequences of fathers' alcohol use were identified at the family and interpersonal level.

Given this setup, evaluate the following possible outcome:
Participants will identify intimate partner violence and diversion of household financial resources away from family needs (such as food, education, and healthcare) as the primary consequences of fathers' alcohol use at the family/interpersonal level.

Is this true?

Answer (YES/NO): YES